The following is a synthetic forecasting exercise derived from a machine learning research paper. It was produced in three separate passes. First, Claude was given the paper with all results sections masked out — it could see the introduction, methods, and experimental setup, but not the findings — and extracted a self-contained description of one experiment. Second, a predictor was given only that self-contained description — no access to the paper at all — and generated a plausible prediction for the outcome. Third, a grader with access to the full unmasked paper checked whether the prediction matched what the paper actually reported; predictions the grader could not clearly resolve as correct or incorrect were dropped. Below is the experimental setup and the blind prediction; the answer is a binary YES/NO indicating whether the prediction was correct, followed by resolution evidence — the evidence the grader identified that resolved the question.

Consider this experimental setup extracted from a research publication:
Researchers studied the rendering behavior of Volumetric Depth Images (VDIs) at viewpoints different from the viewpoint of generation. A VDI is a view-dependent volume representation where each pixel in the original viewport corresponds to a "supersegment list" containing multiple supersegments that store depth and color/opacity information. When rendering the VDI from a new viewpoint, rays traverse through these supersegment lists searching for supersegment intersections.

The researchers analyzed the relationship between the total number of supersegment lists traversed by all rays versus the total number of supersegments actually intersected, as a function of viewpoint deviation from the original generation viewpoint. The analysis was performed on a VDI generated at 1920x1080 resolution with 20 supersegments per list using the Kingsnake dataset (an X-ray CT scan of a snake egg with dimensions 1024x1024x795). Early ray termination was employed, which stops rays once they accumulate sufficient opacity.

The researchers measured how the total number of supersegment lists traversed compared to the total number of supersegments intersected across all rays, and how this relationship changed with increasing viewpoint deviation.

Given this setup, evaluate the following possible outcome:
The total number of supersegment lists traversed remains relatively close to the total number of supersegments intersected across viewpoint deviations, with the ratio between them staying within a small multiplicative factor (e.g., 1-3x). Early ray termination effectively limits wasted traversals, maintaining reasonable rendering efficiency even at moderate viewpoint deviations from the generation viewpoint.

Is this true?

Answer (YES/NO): NO